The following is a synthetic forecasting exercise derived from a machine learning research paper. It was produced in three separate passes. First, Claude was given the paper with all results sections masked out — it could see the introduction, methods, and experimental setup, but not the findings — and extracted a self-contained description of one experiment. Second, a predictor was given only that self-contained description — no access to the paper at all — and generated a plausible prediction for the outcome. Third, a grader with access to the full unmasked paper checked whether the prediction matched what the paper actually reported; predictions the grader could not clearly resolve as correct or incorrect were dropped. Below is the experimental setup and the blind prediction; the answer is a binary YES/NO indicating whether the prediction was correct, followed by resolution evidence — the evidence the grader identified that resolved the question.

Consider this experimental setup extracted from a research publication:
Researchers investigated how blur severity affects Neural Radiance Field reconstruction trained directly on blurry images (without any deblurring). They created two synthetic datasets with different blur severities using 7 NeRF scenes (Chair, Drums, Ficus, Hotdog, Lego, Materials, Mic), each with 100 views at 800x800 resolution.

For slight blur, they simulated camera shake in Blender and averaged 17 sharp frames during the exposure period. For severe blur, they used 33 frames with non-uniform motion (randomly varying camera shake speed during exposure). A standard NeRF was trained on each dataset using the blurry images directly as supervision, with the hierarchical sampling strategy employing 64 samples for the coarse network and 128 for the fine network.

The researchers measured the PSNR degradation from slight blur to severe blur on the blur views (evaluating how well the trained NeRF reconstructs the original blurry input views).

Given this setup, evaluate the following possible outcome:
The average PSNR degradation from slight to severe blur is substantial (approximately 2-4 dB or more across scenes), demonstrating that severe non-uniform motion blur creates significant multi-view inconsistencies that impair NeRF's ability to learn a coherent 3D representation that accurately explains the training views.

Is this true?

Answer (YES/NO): NO